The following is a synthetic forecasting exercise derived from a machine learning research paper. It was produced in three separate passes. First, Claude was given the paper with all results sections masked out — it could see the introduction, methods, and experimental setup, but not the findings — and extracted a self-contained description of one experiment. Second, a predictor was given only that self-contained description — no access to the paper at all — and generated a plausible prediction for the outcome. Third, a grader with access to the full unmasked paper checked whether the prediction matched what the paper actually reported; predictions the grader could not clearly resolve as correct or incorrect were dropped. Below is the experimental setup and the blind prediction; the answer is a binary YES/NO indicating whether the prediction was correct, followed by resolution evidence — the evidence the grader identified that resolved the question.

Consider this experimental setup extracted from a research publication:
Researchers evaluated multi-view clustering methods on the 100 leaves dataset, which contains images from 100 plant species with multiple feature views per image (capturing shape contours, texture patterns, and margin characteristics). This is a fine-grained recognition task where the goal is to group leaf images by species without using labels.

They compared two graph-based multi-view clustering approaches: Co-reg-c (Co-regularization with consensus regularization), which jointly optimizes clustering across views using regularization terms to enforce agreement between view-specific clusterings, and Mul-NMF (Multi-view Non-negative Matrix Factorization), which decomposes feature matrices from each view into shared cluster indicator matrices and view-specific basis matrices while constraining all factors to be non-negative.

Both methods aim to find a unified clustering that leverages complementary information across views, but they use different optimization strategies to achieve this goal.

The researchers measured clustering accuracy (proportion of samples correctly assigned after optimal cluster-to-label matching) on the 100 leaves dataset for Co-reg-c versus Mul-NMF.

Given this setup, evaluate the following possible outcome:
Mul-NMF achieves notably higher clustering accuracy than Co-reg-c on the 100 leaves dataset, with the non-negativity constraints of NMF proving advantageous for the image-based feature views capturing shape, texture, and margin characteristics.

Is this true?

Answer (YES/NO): YES